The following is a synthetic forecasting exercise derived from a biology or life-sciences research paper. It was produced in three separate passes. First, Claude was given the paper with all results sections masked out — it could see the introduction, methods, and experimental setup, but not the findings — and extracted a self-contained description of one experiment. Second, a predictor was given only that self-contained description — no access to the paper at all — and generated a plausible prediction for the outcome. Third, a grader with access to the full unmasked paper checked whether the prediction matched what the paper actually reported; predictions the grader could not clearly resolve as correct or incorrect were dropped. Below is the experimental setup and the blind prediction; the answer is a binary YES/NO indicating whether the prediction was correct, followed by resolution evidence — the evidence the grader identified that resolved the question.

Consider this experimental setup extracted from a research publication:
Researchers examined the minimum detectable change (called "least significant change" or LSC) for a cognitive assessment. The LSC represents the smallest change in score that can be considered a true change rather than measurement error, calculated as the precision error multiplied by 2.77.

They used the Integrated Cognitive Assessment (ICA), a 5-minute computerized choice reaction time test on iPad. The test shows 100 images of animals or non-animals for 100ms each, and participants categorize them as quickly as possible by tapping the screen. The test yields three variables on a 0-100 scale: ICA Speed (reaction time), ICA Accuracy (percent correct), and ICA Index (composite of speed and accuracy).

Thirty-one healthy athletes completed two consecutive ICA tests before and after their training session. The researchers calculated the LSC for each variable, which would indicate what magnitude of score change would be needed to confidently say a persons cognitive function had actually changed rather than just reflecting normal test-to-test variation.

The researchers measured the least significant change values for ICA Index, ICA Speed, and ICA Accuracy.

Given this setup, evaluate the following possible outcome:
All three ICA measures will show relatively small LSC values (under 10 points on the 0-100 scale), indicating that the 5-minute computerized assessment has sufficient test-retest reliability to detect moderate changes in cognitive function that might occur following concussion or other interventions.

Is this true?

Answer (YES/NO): NO